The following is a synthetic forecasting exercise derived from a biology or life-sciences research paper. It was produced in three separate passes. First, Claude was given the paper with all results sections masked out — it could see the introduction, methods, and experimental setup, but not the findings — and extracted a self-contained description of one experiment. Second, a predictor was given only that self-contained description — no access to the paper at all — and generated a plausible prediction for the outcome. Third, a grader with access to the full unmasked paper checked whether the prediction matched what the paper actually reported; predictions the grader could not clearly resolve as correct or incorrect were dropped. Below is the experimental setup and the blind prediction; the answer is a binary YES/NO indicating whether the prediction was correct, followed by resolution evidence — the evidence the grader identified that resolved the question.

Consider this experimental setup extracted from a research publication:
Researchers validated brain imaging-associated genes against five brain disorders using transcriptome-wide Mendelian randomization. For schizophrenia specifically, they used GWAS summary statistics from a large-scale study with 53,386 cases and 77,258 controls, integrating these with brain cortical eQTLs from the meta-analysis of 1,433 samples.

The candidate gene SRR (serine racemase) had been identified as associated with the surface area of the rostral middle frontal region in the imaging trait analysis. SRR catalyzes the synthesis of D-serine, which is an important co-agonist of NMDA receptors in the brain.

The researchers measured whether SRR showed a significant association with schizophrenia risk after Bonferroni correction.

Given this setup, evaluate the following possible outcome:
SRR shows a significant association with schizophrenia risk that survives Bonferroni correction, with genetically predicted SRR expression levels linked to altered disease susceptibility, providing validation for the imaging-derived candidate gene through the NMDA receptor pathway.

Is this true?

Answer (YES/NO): YES